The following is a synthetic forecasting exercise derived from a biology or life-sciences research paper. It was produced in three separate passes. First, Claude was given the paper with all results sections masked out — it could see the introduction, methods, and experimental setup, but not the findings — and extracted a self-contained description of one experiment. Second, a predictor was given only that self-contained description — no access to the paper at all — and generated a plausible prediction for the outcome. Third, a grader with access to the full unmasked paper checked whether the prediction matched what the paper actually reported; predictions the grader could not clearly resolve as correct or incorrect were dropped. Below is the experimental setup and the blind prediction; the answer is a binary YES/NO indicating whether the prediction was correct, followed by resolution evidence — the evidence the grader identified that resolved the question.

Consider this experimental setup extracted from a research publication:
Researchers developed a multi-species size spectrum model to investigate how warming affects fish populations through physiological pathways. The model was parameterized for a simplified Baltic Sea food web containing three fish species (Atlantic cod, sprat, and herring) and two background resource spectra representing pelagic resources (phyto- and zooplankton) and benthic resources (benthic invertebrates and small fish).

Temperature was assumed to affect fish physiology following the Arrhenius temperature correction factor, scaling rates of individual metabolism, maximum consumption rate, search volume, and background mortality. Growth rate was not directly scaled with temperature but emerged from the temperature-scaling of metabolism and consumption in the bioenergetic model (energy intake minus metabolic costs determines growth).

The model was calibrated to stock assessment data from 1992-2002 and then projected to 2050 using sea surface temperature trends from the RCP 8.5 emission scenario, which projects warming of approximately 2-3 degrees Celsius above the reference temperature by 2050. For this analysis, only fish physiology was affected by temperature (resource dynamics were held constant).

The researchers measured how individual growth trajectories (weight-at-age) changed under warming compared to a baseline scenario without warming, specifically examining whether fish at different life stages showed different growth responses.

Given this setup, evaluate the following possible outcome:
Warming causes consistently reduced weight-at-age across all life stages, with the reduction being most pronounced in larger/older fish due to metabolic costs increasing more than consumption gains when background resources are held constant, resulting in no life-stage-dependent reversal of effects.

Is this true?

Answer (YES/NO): NO